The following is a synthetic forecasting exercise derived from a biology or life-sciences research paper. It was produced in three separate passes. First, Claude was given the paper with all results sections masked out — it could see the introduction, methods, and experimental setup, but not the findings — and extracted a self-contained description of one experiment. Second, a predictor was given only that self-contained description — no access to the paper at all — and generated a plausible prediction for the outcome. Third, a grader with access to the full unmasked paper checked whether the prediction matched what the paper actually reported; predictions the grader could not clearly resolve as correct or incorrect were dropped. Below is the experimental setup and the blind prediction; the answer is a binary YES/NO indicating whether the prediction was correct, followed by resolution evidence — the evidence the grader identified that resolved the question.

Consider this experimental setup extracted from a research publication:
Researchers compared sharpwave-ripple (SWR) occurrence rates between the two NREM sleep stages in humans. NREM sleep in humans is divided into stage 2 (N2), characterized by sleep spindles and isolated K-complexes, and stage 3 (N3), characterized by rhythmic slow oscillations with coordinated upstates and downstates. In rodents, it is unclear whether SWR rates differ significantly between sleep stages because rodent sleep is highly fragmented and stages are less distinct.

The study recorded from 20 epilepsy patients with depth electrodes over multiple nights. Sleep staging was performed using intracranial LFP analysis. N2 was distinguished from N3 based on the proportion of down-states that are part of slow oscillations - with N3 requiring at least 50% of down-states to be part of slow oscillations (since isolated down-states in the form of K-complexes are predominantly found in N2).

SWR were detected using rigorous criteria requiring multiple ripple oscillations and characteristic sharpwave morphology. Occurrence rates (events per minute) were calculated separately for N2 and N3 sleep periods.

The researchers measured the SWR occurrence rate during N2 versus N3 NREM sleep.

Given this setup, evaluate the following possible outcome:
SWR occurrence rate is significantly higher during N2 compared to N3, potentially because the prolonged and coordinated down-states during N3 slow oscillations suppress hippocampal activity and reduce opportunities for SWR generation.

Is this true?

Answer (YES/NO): NO